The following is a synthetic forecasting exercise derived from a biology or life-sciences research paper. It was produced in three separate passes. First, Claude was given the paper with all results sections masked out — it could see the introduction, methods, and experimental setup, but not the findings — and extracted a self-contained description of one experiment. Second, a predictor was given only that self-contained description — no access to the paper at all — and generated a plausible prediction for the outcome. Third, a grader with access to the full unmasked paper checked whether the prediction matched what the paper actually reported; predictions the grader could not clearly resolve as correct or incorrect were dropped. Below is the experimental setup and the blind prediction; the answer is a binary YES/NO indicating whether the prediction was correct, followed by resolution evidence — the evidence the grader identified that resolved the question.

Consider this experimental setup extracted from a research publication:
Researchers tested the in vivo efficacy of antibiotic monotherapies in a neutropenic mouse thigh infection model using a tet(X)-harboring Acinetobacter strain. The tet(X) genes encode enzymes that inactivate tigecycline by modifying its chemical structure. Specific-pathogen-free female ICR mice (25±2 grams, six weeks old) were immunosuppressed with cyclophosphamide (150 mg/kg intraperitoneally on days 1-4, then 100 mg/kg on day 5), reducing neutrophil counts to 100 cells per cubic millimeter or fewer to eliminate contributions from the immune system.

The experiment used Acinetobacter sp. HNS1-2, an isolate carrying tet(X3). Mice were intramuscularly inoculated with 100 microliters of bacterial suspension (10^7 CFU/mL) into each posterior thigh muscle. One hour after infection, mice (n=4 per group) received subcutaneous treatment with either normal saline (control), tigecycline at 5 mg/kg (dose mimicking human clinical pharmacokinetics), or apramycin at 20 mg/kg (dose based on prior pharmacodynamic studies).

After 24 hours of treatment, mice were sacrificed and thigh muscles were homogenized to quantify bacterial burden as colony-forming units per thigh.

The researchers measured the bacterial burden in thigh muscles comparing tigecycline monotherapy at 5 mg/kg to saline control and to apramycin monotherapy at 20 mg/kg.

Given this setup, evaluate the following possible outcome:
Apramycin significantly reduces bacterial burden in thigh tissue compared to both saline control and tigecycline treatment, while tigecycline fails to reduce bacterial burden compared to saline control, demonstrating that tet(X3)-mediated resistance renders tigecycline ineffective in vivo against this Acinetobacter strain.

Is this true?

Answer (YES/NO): NO